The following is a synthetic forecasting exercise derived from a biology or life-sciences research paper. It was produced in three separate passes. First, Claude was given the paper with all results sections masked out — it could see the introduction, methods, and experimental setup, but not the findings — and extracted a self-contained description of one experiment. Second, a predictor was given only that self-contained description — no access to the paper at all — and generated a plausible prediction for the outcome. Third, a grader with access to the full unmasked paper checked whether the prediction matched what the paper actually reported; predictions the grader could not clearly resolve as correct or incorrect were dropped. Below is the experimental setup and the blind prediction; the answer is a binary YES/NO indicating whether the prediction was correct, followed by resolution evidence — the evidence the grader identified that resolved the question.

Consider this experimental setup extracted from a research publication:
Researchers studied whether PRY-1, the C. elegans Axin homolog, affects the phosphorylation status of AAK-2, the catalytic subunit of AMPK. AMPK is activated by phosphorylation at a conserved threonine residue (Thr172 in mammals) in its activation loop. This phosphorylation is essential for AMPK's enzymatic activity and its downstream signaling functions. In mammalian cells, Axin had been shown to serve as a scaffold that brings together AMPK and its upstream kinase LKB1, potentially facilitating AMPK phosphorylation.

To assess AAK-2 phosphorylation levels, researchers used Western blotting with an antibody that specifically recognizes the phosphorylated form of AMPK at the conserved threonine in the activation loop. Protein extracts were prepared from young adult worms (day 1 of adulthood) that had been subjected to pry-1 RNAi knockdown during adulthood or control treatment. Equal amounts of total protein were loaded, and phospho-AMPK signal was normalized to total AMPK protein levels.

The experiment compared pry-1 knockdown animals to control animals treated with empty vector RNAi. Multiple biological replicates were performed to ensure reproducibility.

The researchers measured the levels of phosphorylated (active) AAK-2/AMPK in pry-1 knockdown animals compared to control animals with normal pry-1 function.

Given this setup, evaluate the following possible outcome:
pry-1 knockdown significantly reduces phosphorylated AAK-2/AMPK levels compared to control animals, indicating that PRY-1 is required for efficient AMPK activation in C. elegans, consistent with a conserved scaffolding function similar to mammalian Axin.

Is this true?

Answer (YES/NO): YES